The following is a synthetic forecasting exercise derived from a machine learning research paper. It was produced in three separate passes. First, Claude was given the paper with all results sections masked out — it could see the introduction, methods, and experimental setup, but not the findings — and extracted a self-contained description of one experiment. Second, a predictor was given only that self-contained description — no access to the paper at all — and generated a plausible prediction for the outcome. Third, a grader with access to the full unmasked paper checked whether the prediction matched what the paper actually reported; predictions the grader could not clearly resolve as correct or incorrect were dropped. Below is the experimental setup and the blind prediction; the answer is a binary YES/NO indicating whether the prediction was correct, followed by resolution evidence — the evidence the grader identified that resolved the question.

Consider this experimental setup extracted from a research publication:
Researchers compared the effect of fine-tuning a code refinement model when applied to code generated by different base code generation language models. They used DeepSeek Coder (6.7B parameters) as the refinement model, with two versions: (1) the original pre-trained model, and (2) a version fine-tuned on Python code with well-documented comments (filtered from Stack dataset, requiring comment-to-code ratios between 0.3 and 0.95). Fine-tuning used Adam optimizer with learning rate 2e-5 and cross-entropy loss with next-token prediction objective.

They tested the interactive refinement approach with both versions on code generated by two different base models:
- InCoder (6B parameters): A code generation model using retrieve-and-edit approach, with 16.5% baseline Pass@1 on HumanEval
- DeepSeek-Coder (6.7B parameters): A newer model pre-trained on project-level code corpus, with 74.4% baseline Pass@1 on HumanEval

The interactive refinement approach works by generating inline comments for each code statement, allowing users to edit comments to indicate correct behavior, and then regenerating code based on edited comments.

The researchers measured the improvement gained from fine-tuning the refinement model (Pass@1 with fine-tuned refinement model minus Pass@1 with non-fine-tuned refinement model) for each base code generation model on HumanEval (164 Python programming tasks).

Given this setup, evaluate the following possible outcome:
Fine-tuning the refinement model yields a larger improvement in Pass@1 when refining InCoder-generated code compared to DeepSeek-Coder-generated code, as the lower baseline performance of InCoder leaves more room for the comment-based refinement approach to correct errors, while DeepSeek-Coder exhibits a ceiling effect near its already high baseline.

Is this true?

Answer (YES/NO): YES